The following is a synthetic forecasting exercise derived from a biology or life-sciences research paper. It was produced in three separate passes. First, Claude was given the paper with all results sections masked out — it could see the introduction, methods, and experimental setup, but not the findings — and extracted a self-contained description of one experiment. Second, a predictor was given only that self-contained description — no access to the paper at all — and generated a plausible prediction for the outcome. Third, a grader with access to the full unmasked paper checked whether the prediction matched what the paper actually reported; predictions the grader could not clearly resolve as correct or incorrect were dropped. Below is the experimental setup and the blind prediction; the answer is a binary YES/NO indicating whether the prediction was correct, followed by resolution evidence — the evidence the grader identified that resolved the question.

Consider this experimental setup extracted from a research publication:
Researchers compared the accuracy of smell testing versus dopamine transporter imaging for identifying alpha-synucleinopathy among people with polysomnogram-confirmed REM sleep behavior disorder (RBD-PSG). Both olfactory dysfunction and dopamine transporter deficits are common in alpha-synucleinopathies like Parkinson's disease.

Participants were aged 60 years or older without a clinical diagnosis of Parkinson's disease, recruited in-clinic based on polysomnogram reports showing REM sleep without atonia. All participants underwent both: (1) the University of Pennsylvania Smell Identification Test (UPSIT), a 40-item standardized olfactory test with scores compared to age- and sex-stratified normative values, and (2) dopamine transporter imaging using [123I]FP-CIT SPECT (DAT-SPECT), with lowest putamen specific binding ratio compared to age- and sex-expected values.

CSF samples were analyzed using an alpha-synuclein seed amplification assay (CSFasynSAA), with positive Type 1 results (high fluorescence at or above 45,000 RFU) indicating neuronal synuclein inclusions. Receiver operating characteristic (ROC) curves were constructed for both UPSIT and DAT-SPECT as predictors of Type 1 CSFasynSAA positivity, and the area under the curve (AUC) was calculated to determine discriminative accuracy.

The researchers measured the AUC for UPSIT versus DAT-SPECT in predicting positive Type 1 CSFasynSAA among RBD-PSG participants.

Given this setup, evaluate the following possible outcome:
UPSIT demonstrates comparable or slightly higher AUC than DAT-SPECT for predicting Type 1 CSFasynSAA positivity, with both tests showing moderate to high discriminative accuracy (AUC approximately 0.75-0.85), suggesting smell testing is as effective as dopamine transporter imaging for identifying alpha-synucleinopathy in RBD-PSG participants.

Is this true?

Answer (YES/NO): NO